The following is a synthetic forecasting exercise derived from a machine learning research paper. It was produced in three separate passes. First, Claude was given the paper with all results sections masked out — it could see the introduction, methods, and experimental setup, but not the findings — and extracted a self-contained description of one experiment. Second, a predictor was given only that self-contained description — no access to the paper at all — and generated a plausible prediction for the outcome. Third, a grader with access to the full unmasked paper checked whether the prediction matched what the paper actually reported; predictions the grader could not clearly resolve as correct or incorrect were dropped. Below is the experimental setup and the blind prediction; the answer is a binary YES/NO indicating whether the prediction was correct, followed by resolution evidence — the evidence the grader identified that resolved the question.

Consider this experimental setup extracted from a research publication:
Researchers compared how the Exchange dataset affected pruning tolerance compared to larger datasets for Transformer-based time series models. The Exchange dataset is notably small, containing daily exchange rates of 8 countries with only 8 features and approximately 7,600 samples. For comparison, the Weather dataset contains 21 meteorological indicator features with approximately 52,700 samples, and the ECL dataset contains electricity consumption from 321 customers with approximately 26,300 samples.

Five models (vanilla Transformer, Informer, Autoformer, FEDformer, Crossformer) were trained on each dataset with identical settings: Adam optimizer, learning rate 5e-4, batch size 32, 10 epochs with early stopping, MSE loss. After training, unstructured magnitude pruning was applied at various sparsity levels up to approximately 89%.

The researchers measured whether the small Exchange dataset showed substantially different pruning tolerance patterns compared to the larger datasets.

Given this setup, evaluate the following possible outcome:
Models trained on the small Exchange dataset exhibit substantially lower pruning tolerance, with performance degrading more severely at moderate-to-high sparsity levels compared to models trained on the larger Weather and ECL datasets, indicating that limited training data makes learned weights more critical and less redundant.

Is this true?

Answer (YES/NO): NO